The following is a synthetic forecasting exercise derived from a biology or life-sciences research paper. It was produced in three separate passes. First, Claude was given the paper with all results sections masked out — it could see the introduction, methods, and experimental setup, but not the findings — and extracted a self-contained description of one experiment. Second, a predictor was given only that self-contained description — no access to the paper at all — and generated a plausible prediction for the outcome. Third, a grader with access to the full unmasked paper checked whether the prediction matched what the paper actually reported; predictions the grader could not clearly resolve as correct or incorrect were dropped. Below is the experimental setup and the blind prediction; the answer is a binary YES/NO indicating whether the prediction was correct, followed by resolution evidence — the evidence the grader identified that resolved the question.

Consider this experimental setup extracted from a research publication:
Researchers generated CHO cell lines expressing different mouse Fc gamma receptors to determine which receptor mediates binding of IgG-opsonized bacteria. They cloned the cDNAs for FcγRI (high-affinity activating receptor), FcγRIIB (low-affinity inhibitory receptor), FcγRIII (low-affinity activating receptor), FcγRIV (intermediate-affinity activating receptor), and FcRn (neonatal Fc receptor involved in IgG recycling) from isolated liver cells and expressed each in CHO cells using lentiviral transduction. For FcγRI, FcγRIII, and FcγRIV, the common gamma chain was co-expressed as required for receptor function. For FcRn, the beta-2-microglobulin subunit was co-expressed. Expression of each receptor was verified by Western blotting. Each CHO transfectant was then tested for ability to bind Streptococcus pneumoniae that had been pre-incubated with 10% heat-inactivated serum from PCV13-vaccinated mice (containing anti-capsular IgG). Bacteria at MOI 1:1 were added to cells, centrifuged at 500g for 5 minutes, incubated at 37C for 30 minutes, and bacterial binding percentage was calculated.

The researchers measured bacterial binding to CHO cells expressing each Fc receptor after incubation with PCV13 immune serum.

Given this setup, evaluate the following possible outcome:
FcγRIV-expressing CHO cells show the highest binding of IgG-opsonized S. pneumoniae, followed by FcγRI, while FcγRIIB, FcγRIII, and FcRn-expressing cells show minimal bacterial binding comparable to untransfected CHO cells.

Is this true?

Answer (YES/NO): NO